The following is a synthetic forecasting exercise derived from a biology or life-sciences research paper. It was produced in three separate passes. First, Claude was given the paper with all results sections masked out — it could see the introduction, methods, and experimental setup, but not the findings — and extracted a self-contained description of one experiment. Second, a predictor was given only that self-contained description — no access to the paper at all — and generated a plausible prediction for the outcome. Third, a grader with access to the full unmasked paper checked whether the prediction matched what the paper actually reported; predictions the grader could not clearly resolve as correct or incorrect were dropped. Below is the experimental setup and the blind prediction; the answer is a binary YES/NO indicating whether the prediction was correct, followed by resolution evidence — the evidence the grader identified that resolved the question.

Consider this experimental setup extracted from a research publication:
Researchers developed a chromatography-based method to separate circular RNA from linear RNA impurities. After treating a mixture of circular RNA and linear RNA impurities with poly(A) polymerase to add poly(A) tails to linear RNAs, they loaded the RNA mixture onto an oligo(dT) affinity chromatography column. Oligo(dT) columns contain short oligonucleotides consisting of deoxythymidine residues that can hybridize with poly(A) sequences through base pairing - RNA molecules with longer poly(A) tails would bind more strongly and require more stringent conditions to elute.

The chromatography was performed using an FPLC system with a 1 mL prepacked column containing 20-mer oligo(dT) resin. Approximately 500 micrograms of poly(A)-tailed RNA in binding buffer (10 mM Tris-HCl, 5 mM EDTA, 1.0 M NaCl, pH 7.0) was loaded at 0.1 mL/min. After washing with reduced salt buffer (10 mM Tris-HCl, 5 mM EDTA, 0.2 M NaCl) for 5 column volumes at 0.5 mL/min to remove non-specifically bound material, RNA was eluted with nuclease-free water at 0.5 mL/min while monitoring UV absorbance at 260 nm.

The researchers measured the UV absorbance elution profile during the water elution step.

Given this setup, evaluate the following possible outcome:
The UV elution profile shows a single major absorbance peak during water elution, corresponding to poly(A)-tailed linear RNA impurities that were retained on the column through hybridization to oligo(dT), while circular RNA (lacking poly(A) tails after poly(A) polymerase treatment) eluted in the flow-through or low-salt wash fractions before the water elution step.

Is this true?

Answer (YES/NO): NO